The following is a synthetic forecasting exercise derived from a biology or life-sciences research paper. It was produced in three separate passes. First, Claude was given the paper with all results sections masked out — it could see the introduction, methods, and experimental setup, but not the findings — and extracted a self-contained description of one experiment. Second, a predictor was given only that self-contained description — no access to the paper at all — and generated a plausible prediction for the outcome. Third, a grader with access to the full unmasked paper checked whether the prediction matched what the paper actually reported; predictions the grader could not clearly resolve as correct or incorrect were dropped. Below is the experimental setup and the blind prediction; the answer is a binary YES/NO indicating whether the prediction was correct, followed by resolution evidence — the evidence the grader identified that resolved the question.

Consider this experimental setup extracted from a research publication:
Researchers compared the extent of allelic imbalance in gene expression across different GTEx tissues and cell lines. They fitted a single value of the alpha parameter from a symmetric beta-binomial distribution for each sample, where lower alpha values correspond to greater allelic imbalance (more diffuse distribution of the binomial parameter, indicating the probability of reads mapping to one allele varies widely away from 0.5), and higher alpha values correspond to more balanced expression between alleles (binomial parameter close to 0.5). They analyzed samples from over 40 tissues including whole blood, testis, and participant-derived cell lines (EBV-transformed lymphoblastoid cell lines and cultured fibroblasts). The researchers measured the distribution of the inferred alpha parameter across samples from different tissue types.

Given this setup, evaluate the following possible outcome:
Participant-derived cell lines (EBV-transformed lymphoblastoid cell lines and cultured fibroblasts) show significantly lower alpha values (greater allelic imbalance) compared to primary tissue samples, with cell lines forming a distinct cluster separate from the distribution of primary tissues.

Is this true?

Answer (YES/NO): YES